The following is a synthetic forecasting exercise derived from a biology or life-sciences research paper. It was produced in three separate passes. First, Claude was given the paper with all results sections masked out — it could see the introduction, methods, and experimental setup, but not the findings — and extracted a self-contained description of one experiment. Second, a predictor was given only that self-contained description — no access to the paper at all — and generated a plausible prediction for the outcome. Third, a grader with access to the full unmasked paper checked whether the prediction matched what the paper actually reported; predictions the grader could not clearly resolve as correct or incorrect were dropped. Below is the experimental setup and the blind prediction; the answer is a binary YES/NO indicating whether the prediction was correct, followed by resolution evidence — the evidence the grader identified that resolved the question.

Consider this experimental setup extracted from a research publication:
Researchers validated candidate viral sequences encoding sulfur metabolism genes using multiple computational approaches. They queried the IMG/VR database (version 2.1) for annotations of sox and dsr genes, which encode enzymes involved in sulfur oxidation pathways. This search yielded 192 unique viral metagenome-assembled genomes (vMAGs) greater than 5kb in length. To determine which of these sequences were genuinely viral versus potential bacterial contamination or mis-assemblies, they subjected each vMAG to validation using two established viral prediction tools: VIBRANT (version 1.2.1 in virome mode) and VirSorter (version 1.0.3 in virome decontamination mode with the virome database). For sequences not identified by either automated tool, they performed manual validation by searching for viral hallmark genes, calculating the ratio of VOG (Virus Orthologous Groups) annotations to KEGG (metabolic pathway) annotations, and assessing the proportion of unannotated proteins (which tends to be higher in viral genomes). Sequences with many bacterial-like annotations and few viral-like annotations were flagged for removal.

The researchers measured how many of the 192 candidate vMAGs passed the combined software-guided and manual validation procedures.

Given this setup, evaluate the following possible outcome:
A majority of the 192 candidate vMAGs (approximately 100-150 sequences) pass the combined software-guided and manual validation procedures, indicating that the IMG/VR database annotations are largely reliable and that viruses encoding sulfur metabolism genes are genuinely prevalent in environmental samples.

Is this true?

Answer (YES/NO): NO